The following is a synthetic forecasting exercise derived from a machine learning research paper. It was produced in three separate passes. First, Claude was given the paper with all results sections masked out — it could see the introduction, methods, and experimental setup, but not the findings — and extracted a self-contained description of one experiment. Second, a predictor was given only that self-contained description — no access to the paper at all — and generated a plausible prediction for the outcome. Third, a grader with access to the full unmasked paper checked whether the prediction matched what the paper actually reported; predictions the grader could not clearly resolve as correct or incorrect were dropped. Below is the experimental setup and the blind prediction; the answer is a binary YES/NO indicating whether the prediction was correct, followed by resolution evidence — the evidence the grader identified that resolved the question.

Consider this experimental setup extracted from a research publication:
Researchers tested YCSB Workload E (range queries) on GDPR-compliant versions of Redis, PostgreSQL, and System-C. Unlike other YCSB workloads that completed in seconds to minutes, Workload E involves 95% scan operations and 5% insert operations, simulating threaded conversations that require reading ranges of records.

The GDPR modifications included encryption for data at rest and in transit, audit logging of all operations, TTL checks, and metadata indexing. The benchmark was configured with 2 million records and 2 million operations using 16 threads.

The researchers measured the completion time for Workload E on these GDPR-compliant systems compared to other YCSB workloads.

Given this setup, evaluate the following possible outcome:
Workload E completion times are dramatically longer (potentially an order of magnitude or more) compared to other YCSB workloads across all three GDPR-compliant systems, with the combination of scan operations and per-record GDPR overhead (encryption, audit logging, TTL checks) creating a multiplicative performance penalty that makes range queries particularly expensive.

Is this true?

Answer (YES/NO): YES